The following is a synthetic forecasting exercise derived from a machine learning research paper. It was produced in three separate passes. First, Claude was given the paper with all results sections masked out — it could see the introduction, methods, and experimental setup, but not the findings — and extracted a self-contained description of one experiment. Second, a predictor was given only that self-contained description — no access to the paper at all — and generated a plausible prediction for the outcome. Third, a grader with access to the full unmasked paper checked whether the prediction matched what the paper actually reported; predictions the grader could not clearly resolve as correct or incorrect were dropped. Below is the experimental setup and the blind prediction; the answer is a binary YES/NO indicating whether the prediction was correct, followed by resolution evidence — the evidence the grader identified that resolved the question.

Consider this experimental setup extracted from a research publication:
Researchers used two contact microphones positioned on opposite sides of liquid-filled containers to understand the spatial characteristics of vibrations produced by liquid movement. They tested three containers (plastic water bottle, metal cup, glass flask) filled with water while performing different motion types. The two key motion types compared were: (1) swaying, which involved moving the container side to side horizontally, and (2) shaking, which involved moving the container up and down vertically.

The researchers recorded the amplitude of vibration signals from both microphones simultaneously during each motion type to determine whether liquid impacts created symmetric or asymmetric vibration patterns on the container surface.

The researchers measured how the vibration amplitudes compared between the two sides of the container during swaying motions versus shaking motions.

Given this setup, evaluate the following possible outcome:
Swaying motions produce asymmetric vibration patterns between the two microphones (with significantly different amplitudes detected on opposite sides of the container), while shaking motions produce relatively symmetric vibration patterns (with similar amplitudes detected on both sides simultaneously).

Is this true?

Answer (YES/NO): YES